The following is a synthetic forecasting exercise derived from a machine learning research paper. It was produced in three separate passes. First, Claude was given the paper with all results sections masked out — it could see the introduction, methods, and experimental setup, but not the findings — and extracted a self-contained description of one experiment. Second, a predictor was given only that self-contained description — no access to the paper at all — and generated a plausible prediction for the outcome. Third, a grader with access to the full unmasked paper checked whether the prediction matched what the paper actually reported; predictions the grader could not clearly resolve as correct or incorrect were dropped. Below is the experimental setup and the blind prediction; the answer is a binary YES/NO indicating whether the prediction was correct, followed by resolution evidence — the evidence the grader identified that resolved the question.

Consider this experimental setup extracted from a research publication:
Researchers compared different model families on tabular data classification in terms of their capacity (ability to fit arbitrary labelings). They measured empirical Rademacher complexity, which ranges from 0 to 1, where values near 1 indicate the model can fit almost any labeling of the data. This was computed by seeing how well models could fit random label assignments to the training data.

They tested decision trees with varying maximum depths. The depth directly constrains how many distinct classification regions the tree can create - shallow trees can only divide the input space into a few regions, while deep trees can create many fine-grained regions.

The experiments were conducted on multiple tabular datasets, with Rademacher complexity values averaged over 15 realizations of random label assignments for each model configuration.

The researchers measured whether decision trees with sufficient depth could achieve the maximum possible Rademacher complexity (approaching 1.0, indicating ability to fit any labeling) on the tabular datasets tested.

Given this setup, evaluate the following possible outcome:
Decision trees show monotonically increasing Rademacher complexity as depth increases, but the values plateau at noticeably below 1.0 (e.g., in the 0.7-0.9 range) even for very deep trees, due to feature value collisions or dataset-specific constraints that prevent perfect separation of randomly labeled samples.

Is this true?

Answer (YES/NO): NO